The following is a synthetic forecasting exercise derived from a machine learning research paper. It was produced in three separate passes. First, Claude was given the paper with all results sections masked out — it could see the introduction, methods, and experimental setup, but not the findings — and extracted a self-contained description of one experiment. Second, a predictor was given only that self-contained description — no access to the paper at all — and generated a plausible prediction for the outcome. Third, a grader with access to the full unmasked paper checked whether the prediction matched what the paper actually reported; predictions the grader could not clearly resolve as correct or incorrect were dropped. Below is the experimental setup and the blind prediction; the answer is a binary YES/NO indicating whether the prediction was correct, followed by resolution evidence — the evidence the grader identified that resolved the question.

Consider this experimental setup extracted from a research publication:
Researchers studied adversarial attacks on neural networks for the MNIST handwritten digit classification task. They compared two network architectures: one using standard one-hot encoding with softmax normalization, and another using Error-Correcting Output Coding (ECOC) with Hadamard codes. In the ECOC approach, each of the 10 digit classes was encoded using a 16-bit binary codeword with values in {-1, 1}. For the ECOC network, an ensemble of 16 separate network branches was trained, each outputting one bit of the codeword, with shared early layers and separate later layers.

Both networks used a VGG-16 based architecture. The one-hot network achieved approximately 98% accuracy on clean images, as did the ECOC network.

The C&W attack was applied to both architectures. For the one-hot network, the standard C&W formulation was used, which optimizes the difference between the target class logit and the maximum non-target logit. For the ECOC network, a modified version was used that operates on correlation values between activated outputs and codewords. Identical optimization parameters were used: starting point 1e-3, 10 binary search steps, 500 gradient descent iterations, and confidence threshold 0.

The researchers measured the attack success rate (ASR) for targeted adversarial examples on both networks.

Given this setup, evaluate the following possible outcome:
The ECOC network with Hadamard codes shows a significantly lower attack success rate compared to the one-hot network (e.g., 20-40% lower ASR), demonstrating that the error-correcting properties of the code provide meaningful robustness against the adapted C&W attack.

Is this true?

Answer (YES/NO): NO